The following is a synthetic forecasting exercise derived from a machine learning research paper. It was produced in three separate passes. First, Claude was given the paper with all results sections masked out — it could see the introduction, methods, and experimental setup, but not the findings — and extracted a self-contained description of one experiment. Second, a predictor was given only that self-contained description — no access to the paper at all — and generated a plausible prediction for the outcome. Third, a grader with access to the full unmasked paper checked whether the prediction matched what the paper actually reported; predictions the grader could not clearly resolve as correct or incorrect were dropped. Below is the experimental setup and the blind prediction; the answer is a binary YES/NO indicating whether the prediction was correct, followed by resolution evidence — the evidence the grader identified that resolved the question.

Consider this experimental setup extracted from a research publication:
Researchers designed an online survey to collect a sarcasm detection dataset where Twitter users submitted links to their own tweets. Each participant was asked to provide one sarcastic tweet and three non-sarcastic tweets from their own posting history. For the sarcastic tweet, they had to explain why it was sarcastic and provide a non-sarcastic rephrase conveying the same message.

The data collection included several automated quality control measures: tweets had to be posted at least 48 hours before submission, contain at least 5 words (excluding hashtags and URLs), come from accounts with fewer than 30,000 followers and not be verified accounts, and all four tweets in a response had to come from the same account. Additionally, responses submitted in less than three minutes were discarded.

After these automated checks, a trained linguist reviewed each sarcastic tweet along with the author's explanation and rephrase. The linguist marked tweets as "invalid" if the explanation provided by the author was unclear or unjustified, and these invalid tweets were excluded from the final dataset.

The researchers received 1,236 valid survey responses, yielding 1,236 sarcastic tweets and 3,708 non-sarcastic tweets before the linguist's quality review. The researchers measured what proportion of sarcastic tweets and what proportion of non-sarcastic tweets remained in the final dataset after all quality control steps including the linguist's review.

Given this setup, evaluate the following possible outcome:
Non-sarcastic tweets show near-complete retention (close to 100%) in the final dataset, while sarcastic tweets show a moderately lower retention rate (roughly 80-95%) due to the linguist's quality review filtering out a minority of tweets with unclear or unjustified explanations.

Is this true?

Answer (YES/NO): NO